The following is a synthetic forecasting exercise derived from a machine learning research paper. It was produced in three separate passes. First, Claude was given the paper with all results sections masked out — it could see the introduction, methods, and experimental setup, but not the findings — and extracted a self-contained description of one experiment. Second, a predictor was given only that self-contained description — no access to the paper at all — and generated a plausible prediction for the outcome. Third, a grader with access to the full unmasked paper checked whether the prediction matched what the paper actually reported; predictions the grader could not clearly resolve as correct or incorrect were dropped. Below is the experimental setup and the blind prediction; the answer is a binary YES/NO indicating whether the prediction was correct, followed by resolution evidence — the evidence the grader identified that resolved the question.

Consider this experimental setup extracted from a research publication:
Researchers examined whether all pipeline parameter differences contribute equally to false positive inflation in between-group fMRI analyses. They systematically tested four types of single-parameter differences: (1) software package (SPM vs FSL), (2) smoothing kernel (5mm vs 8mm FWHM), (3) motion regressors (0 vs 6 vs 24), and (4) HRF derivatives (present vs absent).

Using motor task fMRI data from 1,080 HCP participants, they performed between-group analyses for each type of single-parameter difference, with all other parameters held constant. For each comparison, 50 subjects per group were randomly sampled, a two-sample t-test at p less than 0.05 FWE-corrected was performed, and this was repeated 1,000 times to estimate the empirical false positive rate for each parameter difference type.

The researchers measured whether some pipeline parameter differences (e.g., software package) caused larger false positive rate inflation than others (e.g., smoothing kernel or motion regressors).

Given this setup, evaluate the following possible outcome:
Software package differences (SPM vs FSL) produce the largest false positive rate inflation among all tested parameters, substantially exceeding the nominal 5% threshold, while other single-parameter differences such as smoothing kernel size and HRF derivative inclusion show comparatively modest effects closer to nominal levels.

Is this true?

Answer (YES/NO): NO